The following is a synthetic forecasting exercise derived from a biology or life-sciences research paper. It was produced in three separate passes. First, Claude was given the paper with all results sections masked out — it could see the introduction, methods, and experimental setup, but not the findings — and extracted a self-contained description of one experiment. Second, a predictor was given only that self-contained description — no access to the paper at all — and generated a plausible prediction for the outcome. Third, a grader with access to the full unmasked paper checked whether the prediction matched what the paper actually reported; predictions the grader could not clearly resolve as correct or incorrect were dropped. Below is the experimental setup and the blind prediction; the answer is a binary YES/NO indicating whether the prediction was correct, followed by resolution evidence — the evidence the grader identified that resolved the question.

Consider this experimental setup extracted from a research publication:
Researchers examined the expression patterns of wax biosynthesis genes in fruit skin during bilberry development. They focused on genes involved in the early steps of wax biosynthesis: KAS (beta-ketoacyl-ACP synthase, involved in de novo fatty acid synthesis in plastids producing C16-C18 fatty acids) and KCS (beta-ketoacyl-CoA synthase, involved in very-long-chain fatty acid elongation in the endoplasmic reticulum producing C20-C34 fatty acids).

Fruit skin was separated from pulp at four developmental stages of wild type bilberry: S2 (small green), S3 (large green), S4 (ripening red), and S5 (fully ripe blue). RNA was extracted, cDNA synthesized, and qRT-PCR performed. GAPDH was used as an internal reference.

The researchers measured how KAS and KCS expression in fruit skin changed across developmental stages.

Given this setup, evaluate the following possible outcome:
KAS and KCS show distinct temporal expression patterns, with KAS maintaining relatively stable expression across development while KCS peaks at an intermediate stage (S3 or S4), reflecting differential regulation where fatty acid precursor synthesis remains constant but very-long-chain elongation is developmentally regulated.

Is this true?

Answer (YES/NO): NO